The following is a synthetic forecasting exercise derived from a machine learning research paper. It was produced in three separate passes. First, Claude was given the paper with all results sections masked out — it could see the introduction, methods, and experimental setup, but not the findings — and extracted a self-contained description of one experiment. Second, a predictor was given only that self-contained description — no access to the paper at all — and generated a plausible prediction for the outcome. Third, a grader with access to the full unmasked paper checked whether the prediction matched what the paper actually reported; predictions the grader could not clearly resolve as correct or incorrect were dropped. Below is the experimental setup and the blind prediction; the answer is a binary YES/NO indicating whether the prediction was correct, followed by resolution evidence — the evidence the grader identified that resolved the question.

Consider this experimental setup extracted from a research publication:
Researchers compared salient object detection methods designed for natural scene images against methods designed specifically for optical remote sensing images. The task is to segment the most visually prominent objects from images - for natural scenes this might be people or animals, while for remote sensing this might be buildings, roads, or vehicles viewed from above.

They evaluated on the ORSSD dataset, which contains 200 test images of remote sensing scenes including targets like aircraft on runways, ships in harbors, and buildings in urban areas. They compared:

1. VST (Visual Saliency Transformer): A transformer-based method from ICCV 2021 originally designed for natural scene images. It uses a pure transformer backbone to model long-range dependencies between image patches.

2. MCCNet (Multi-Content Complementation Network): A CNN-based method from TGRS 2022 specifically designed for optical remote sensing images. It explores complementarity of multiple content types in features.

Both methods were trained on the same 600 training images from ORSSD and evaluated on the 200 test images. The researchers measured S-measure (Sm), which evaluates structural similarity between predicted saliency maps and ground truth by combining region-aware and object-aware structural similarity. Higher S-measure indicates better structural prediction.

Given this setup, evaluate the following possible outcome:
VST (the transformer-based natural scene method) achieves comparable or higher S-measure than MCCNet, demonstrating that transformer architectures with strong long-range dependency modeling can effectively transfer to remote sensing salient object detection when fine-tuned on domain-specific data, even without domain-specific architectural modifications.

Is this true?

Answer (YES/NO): NO